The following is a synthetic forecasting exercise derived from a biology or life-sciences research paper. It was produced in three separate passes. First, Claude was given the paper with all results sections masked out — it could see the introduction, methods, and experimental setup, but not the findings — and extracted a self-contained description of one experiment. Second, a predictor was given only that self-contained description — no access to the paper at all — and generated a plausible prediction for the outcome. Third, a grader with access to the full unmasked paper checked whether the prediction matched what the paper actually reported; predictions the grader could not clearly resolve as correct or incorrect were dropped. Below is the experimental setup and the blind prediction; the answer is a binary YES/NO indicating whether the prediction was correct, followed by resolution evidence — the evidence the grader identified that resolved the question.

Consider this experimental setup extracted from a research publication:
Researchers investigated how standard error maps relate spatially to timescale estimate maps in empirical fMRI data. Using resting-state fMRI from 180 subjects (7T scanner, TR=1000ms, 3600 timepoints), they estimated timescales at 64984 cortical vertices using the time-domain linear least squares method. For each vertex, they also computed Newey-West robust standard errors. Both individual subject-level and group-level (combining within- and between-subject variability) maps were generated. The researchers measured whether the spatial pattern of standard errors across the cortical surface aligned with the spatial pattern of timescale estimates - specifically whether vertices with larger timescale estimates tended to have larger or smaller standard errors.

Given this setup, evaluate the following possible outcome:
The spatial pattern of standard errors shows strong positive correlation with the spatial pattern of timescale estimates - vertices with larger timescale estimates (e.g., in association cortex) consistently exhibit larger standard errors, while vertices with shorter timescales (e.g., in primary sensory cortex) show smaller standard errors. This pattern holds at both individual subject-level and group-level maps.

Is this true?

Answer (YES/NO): YES